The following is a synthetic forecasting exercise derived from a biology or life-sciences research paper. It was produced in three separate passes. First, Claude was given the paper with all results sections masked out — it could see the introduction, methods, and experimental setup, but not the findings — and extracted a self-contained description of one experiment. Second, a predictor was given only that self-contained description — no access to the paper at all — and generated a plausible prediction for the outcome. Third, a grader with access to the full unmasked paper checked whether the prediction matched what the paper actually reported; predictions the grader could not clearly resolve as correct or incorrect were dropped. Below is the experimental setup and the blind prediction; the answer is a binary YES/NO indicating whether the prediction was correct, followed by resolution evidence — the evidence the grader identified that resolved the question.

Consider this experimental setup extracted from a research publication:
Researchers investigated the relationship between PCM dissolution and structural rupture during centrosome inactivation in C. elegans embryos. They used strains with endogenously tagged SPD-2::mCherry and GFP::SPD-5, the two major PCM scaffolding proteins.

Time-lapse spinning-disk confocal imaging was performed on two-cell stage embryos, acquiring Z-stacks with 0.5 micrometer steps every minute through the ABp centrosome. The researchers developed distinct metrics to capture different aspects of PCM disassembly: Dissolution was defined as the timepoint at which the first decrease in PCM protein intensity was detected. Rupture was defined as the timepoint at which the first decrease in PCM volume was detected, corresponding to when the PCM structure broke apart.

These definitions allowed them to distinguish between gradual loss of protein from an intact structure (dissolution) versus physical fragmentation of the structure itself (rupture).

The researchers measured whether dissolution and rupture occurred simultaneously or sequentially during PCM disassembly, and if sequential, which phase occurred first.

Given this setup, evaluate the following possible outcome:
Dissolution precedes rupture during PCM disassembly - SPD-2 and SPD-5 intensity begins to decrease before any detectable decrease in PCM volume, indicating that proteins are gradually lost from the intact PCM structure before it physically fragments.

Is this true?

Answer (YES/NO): YES